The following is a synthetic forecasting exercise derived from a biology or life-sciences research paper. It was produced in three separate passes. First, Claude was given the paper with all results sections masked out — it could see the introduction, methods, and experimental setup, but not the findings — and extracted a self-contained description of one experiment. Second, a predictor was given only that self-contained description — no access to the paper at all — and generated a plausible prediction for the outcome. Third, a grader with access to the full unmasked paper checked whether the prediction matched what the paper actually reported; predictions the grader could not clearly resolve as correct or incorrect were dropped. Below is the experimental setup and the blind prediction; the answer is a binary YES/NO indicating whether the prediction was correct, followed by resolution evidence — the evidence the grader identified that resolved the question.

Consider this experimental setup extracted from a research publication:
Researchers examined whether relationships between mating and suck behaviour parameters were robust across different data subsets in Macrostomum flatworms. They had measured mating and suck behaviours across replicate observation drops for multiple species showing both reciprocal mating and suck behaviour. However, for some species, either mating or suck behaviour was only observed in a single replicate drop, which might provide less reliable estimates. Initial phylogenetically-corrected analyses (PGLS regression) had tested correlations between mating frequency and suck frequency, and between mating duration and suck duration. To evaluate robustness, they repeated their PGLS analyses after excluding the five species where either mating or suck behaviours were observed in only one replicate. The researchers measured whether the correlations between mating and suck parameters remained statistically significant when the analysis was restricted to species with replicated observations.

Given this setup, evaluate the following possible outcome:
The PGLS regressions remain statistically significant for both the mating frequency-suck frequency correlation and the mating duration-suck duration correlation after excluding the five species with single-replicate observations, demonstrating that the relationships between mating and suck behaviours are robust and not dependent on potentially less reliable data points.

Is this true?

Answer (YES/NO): YES